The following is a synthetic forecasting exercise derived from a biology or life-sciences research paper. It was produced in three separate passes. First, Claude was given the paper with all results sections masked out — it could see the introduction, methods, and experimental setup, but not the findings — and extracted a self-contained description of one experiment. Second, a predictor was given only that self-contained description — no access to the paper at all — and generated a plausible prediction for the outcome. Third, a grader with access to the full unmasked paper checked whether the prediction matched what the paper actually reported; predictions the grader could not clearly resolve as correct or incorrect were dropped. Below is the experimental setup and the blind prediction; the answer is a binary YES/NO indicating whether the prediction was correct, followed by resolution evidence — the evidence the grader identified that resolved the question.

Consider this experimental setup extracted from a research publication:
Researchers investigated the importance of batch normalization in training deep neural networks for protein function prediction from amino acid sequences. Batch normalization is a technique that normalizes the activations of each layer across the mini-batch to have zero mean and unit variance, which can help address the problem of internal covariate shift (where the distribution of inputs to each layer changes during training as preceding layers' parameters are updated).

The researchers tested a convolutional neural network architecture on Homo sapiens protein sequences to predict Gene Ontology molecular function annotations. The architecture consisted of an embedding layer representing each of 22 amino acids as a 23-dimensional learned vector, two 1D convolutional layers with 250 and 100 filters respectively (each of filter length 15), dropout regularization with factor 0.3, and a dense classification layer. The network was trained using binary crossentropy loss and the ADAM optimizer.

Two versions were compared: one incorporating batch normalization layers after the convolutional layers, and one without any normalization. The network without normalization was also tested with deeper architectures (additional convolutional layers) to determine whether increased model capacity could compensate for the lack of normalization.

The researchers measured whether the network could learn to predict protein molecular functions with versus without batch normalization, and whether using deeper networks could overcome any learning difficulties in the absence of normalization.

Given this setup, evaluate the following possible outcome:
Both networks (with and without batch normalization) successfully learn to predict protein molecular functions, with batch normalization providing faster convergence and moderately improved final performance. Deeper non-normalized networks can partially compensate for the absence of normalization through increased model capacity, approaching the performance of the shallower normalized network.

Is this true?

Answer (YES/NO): NO